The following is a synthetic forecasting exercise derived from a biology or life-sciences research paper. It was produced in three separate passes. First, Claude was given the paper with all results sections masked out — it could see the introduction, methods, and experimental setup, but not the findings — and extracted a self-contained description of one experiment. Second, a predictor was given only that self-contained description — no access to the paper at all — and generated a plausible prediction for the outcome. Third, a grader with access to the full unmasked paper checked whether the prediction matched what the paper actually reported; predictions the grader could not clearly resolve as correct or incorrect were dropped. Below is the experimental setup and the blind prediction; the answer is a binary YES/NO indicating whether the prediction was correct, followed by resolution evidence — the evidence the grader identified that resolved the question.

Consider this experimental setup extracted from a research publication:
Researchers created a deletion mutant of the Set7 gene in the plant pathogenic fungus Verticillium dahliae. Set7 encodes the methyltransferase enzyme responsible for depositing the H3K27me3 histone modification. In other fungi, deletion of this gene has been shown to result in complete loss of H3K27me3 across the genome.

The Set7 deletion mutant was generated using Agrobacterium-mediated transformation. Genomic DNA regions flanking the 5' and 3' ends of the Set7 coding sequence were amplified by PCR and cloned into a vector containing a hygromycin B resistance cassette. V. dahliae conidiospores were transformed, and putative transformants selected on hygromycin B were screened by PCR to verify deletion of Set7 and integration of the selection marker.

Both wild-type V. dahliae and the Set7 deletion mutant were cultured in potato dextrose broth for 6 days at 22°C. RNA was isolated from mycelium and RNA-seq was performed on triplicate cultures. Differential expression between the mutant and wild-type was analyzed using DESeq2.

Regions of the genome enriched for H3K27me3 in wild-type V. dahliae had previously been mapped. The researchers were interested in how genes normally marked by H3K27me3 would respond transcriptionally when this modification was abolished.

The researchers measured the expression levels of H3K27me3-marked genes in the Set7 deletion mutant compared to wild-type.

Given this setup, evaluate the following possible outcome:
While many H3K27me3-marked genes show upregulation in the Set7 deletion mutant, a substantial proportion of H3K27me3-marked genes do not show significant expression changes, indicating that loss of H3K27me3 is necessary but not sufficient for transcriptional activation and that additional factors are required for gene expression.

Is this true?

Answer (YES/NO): NO